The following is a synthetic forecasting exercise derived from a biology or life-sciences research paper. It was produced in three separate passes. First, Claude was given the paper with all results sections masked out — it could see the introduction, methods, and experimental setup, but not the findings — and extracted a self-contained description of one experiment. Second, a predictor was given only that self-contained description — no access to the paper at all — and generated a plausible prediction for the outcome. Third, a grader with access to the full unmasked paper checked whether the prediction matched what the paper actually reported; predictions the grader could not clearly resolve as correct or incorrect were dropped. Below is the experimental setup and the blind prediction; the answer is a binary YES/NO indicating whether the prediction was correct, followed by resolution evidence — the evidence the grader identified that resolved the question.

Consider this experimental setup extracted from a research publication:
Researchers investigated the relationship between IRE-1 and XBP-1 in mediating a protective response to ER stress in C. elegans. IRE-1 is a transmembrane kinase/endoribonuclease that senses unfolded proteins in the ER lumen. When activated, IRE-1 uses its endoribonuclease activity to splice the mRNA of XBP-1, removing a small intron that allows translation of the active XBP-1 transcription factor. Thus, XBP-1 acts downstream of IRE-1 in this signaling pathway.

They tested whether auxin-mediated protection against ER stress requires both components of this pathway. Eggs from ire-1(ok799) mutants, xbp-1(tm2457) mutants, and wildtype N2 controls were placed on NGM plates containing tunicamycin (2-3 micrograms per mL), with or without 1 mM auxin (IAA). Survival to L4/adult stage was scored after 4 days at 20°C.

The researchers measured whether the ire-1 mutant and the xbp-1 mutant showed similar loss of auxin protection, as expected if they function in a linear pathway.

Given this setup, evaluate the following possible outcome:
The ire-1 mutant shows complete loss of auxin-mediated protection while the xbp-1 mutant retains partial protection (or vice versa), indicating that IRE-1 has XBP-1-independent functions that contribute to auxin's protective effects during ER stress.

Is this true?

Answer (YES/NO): NO